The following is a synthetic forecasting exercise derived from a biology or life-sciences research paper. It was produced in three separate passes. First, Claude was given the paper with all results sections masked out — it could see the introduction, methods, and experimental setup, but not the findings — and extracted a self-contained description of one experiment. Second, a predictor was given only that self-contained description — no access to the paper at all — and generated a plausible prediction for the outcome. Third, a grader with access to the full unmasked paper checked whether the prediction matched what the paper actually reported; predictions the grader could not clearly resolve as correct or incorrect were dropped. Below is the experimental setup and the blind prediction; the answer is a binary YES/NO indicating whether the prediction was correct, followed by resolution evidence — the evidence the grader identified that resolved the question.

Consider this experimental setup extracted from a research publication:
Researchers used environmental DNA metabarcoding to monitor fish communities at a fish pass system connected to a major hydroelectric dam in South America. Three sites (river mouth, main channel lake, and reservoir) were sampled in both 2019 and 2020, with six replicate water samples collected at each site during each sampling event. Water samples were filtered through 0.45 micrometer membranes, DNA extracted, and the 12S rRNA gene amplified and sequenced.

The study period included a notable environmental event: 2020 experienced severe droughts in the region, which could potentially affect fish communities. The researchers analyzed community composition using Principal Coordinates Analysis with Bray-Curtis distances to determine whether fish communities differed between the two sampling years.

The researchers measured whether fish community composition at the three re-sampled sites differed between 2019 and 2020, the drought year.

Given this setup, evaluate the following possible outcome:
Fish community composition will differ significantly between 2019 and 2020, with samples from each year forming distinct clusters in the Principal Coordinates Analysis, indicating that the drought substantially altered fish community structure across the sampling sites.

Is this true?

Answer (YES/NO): YES